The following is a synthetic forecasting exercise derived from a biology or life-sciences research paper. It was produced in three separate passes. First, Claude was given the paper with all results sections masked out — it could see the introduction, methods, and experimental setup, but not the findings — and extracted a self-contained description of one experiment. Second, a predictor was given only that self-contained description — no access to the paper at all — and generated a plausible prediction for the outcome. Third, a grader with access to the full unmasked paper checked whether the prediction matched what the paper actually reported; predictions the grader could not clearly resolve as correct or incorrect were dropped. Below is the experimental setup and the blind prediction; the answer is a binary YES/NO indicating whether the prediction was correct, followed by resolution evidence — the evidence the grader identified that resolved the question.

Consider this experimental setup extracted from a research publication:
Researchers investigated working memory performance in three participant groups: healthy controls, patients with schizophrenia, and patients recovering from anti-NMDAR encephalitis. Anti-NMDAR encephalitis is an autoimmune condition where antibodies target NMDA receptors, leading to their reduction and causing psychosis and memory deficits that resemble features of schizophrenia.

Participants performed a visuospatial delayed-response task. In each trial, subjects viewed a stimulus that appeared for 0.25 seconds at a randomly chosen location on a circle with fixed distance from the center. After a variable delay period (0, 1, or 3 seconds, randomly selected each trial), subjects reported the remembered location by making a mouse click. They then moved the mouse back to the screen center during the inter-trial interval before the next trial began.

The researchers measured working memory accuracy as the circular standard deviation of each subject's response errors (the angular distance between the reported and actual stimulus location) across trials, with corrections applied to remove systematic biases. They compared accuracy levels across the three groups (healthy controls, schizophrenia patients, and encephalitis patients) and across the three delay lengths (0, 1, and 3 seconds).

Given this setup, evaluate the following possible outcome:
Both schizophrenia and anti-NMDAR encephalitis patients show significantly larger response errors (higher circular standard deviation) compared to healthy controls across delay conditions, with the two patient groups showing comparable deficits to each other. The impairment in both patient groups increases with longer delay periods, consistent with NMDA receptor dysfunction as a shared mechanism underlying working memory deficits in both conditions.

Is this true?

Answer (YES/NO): NO